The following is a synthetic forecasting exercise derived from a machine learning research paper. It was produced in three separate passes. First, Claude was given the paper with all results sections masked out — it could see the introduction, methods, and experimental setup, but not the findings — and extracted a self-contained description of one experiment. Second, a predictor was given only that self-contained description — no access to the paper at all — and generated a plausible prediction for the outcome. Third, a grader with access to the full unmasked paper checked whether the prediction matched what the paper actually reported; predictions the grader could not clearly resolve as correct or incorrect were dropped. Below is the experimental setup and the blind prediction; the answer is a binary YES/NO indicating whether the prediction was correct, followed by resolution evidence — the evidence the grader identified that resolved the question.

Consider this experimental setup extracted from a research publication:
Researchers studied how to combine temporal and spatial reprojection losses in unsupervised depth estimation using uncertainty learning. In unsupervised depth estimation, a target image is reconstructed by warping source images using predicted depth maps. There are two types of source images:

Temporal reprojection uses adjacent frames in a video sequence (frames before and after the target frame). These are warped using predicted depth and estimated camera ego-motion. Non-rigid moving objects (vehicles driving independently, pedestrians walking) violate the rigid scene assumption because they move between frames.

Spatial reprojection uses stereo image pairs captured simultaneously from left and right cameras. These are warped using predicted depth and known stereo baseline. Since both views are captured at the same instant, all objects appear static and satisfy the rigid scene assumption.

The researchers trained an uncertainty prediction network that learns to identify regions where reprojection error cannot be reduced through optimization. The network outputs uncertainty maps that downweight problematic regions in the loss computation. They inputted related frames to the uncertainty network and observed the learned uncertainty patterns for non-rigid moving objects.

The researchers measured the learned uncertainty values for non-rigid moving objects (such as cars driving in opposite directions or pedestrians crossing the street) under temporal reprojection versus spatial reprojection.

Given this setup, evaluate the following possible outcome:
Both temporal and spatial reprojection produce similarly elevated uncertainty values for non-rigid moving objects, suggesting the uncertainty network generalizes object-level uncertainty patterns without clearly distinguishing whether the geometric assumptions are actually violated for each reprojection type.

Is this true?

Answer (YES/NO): NO